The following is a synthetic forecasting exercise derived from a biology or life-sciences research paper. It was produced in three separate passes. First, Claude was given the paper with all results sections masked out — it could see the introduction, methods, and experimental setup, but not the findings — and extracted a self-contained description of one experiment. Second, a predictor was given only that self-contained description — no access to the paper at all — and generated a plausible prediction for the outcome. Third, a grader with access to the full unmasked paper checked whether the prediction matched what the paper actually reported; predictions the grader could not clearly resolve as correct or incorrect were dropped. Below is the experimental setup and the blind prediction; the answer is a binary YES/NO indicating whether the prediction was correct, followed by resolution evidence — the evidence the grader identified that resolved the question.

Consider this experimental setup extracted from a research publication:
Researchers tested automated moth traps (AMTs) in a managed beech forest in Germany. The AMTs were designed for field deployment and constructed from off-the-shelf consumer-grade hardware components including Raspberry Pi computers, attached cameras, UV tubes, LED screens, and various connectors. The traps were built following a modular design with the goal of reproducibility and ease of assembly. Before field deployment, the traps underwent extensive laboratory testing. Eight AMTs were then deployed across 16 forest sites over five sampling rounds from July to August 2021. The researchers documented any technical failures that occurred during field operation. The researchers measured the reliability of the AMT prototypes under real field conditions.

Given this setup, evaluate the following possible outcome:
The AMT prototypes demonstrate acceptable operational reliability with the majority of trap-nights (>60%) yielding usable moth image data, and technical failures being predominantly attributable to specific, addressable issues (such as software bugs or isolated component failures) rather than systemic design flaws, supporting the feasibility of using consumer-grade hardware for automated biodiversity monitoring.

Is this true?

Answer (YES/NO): NO